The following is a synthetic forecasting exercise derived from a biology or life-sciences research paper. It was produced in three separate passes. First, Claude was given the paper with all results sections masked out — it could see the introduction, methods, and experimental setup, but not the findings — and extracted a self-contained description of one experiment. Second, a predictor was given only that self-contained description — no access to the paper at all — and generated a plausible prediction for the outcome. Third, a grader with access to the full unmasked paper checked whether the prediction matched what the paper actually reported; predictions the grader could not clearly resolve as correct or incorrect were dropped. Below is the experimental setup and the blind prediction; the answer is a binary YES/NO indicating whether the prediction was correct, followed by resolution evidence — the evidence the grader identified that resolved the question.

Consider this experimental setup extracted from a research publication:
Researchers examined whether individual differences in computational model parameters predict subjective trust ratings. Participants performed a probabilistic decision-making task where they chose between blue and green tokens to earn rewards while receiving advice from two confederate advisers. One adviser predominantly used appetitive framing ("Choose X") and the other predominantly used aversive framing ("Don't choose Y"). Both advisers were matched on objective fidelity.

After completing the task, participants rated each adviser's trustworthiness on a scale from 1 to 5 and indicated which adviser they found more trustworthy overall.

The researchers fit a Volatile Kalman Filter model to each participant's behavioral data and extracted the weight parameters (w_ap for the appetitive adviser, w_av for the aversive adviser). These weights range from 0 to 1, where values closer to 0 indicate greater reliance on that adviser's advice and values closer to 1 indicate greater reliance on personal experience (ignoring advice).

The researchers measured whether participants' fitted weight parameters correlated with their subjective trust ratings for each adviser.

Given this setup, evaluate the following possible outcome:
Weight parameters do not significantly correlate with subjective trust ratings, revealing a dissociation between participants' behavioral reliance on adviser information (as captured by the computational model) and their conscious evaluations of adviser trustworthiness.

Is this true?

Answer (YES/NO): NO